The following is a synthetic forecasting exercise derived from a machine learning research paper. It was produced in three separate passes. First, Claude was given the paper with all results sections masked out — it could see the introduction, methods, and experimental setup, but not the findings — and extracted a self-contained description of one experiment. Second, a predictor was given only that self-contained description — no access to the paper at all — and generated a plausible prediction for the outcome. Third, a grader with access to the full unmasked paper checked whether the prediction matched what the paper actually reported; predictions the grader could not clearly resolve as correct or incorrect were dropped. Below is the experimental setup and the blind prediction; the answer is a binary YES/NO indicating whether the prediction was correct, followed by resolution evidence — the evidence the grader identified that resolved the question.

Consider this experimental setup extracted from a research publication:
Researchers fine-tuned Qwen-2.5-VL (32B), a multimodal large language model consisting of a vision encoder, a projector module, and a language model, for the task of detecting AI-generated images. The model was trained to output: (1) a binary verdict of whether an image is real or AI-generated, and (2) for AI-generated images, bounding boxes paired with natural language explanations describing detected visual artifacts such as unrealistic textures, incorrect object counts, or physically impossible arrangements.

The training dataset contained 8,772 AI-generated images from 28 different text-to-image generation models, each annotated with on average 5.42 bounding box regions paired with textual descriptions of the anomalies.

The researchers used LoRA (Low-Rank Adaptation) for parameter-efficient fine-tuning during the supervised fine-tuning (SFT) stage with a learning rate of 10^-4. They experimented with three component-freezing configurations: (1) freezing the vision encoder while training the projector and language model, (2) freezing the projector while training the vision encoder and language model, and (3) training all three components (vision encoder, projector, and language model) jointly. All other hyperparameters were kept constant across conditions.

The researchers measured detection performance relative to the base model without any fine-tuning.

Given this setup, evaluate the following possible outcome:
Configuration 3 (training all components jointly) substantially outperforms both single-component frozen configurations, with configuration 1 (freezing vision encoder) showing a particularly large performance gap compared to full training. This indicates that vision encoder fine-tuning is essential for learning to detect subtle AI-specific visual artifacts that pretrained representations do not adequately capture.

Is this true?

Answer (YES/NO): NO